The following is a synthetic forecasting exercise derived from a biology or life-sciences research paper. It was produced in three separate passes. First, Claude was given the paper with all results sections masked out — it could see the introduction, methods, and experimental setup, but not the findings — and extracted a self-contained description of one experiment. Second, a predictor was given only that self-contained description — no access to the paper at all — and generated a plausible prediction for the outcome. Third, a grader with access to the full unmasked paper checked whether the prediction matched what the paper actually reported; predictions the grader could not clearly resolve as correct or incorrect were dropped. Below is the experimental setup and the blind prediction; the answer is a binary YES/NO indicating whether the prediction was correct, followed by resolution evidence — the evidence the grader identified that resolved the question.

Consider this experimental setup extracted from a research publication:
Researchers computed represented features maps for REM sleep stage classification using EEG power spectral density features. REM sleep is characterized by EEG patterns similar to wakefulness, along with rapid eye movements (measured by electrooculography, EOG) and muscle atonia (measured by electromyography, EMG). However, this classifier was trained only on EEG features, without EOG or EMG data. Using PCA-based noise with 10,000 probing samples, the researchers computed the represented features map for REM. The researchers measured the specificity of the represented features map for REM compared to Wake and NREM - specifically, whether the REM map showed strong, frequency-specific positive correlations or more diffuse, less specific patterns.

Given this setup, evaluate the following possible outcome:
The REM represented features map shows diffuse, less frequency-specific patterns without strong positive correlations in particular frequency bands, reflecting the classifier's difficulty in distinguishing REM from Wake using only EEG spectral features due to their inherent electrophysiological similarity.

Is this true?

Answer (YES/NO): YES